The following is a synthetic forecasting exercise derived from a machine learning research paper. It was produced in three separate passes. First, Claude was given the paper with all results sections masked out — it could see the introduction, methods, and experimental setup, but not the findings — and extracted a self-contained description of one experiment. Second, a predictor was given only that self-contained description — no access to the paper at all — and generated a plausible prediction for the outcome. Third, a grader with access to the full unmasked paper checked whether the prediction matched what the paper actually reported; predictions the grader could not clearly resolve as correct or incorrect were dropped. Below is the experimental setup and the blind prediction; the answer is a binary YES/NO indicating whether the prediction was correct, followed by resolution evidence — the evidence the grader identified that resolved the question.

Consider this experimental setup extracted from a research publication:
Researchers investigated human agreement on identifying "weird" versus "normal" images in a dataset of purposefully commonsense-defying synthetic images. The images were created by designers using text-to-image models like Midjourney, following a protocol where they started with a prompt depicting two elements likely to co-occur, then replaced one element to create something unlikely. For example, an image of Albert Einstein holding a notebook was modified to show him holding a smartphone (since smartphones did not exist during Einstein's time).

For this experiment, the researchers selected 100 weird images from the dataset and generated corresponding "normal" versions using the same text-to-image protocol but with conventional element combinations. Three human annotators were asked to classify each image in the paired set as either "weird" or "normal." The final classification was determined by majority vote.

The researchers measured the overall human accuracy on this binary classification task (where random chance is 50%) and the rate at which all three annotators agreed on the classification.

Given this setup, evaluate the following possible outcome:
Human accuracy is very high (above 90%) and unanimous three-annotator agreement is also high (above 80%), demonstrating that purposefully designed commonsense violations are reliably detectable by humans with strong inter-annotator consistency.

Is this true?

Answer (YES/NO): NO